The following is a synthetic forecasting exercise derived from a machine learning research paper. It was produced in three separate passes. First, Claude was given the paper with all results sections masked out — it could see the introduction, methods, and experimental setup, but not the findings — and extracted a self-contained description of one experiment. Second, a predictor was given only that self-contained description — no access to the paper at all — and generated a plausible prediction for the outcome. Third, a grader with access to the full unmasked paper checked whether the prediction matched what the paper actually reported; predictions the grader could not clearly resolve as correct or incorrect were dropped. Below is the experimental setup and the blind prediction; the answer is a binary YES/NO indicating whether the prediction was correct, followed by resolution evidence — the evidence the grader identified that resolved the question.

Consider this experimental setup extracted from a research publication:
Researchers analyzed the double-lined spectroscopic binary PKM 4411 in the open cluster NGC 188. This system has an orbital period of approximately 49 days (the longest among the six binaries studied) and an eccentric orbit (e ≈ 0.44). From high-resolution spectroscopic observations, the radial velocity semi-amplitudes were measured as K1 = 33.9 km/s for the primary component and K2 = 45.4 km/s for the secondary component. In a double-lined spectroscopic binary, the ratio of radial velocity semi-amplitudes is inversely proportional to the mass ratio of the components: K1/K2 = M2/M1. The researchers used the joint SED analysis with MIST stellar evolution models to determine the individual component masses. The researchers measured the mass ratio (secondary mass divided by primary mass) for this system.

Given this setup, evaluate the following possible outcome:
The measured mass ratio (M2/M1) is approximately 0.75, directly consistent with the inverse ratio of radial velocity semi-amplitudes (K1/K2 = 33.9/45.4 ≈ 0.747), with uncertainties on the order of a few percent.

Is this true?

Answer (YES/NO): YES